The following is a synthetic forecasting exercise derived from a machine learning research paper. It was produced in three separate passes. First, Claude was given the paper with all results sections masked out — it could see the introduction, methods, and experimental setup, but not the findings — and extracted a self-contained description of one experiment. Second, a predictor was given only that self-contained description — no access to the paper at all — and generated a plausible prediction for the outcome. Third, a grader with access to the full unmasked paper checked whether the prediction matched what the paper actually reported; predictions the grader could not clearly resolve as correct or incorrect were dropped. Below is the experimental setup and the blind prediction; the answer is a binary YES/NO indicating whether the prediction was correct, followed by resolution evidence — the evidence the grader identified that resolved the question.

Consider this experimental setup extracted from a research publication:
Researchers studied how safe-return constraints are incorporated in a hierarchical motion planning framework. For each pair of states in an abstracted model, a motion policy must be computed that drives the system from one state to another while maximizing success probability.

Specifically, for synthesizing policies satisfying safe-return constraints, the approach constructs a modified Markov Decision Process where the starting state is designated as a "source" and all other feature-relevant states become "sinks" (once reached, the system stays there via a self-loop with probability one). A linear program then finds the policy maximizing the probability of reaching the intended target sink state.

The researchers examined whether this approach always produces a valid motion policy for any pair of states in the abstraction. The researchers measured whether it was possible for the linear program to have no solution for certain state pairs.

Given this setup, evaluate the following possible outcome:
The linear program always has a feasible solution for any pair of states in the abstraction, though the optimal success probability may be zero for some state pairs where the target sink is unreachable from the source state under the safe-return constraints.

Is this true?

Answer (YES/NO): NO